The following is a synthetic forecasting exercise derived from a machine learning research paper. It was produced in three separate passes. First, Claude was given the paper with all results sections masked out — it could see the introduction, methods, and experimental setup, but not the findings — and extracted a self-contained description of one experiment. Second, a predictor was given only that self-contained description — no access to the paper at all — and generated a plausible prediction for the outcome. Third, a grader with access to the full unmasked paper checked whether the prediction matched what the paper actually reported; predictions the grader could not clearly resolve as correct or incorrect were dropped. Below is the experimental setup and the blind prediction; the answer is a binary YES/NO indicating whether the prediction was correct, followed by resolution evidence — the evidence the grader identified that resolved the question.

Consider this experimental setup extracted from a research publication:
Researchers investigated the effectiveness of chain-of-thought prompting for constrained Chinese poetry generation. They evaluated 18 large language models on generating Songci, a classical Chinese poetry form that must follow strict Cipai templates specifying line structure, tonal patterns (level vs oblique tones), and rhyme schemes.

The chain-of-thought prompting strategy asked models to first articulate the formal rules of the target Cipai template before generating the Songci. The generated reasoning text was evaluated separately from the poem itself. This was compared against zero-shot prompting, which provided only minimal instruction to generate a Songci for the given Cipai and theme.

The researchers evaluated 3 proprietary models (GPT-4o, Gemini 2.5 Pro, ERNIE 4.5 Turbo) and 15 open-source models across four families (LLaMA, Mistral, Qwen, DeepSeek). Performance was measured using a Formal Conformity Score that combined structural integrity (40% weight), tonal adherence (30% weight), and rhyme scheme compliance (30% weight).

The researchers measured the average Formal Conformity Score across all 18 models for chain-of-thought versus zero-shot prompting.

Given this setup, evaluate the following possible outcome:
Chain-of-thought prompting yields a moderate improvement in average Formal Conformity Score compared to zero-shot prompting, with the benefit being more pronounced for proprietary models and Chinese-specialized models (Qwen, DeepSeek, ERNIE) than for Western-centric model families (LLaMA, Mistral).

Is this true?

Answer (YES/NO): NO